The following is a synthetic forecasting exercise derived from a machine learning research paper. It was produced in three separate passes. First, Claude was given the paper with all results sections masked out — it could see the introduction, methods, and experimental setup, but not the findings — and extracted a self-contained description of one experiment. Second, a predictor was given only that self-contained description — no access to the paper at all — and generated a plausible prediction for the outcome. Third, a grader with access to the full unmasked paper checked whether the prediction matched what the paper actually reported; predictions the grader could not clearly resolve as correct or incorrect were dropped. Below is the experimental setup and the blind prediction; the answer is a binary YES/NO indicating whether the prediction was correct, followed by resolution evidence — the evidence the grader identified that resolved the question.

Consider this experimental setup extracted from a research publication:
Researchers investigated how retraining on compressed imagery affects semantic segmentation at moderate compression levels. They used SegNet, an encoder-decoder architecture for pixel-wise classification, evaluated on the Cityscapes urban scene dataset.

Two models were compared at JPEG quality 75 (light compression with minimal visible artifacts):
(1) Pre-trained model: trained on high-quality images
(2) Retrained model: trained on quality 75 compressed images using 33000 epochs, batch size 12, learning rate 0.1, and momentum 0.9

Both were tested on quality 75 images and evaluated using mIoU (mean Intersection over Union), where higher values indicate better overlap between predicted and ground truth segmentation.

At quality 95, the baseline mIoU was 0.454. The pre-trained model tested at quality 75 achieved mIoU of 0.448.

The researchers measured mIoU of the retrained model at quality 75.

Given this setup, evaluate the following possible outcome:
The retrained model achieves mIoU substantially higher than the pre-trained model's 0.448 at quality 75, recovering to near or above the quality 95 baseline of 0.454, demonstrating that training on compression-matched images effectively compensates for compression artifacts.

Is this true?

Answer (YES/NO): NO